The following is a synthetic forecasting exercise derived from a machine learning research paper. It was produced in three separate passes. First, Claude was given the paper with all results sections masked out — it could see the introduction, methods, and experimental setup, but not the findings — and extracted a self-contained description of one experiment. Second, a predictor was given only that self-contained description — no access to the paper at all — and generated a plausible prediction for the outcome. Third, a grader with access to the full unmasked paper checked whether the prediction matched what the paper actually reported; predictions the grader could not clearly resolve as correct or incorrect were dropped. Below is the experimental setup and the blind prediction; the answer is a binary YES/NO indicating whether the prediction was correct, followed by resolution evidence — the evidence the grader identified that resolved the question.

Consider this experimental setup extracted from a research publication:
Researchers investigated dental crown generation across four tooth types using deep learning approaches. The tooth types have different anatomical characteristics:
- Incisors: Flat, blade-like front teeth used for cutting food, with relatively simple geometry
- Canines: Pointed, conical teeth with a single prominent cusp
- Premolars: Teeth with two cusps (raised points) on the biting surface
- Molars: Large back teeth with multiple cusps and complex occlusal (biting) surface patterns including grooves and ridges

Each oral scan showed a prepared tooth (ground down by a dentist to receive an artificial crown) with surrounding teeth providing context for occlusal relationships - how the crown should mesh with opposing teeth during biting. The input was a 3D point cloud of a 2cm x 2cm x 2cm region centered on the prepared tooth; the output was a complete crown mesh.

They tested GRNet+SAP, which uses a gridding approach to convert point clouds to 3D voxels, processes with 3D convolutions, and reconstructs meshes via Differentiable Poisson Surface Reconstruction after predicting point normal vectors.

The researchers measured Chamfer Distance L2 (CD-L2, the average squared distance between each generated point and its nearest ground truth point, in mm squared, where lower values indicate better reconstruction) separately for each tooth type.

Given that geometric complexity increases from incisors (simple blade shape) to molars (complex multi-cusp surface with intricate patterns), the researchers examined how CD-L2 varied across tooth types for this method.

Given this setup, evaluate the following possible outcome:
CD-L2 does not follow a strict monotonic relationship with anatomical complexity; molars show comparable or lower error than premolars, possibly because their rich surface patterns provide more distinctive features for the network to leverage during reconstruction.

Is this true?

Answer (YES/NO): YES